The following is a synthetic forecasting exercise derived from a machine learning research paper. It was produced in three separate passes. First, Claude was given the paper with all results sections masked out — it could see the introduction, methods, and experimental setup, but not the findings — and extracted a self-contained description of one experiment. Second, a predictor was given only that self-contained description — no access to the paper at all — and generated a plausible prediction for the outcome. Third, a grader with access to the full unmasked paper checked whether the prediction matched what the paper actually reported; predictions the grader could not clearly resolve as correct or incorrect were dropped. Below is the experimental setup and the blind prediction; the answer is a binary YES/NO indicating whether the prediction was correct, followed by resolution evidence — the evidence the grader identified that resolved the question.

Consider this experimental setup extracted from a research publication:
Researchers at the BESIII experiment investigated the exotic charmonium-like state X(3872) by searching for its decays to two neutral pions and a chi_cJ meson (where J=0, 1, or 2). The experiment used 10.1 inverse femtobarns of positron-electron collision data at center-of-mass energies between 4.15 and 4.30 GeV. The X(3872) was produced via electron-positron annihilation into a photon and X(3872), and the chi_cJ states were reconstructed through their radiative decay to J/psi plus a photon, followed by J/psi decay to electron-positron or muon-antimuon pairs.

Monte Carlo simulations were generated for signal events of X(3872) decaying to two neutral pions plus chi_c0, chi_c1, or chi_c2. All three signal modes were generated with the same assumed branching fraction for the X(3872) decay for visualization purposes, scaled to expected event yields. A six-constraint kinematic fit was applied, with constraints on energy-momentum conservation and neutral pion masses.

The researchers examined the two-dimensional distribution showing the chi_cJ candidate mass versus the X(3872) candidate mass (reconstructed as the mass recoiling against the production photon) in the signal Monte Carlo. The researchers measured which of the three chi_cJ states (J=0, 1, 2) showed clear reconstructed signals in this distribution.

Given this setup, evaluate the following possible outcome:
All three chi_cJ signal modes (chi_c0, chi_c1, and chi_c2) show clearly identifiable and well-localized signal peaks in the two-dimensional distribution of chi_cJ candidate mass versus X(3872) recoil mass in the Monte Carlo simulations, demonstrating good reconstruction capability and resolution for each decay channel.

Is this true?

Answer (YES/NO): NO